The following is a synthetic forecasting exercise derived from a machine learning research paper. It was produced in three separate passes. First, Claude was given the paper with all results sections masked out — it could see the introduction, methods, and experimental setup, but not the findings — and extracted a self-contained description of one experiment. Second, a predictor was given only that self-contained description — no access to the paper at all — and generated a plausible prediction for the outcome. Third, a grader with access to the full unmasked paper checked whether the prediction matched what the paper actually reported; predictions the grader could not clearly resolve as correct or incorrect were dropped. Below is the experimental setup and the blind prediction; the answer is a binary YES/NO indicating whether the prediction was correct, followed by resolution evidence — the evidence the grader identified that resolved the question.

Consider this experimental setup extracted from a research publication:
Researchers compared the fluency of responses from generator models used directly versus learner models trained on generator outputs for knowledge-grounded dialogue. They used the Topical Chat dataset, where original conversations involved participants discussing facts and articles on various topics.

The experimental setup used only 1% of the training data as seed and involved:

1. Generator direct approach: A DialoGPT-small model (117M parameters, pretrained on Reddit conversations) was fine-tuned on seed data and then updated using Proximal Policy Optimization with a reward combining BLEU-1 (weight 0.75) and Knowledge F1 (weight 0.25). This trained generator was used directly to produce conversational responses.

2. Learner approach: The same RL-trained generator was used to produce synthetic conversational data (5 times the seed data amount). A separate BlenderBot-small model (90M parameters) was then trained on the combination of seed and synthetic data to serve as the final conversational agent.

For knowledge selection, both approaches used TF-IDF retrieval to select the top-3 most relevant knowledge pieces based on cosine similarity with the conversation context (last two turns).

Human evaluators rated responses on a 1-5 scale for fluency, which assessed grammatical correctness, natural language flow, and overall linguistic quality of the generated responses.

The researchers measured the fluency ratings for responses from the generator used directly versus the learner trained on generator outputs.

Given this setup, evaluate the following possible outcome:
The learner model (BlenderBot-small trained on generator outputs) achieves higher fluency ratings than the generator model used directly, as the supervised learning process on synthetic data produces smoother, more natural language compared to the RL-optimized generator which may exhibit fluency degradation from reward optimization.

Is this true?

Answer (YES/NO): YES